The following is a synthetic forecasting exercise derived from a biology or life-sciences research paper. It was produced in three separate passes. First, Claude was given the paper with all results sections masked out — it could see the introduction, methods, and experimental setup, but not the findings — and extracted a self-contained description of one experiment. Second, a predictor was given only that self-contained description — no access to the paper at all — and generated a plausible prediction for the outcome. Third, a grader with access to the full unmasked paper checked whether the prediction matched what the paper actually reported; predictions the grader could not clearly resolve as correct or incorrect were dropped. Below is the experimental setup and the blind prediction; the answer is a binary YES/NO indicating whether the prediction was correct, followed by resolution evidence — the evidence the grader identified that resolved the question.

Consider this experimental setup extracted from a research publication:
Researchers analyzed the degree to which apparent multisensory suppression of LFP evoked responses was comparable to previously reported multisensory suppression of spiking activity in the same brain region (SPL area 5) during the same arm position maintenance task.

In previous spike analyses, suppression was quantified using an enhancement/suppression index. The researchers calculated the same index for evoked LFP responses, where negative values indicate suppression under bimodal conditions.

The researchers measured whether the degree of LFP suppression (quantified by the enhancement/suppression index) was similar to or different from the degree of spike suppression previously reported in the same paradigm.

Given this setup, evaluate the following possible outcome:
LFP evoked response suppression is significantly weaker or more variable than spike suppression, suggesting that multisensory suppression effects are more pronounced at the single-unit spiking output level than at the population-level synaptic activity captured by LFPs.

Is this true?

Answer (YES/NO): NO